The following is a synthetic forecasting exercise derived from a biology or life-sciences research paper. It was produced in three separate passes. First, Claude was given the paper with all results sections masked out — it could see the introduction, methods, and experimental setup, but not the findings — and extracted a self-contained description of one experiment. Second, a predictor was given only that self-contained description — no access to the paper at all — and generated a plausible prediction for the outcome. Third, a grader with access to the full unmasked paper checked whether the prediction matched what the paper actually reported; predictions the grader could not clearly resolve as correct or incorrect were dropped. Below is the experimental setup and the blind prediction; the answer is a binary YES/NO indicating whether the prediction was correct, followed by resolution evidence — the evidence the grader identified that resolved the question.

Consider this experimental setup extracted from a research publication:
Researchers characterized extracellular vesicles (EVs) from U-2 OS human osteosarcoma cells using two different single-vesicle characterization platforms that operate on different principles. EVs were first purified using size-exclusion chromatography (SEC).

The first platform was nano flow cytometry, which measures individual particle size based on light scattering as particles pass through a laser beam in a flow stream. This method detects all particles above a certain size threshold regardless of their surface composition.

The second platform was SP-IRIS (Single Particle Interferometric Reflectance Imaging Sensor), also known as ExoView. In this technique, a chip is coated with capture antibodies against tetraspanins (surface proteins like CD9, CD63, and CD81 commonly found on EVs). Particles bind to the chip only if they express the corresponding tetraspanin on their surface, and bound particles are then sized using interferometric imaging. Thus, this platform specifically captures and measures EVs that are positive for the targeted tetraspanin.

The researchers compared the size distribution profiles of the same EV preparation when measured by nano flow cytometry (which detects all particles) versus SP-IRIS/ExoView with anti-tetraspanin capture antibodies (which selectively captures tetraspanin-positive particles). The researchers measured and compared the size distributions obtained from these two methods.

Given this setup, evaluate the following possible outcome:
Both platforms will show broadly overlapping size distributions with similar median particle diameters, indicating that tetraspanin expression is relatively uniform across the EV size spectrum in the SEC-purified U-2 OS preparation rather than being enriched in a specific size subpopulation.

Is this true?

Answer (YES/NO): NO